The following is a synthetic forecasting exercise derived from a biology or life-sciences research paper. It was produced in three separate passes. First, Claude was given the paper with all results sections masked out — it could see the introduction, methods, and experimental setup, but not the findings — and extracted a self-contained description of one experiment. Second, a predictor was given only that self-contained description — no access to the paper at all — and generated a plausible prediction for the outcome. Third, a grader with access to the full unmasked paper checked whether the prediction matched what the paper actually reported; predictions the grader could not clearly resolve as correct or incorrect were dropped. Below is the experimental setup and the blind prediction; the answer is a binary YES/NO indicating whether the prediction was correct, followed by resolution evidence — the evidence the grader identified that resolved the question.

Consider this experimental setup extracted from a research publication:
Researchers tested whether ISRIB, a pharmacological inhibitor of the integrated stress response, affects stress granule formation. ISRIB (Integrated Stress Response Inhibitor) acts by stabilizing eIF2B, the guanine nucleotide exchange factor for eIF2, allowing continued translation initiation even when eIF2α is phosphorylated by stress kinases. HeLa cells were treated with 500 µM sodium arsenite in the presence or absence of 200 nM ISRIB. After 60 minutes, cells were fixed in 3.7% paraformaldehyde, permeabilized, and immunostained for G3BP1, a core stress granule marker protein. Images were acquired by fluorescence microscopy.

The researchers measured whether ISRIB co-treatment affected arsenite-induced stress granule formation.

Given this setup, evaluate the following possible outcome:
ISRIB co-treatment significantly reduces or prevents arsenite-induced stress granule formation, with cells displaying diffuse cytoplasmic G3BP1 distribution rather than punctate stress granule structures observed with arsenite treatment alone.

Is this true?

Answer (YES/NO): YES